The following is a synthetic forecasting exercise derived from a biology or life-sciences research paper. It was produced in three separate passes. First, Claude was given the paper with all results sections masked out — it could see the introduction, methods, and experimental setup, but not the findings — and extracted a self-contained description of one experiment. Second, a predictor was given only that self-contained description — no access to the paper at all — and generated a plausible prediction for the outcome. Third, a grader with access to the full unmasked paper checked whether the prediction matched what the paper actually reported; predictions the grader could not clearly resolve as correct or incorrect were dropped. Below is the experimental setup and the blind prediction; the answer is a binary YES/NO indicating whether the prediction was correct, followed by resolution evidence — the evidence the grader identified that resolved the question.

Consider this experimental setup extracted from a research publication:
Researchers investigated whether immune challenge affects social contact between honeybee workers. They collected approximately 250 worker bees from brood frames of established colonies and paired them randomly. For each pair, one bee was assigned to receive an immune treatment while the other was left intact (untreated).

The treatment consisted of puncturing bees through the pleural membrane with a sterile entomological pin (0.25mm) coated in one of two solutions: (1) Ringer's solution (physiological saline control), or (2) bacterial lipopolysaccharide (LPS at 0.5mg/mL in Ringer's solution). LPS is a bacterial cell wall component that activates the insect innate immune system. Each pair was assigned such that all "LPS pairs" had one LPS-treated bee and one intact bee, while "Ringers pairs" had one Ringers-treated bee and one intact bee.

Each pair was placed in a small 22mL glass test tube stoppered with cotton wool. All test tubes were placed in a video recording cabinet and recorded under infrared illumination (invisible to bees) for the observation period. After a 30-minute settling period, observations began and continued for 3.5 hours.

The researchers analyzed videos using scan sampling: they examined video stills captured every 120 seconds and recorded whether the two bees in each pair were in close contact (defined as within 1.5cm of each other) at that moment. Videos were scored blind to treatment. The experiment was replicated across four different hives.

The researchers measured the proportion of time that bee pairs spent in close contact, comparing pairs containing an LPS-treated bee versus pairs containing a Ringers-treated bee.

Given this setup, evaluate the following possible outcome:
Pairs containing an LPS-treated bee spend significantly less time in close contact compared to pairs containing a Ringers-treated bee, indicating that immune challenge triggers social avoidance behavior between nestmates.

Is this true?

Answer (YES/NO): YES